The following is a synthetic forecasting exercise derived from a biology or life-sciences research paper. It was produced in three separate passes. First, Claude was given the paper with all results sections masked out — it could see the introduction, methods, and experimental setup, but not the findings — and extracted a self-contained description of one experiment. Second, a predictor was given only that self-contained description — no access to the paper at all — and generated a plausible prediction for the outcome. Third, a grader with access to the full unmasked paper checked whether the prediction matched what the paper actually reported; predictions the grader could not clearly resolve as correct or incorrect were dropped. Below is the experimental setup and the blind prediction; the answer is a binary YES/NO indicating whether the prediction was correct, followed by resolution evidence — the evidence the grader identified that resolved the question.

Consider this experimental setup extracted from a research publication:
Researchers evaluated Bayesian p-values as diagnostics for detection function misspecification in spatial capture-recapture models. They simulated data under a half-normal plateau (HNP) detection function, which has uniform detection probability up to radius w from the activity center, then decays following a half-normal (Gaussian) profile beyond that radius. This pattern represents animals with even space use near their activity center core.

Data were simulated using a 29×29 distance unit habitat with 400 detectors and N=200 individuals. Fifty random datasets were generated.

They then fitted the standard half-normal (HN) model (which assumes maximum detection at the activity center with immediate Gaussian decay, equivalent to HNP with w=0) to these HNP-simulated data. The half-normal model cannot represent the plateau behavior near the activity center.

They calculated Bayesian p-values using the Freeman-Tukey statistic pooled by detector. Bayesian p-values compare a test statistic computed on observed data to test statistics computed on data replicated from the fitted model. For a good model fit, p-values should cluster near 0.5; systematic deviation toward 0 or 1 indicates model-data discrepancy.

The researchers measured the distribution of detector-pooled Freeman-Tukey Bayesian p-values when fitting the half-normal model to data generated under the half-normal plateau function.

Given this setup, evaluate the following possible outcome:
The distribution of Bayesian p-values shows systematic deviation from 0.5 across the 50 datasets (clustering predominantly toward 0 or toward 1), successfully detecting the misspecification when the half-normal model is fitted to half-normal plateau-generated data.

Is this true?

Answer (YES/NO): NO